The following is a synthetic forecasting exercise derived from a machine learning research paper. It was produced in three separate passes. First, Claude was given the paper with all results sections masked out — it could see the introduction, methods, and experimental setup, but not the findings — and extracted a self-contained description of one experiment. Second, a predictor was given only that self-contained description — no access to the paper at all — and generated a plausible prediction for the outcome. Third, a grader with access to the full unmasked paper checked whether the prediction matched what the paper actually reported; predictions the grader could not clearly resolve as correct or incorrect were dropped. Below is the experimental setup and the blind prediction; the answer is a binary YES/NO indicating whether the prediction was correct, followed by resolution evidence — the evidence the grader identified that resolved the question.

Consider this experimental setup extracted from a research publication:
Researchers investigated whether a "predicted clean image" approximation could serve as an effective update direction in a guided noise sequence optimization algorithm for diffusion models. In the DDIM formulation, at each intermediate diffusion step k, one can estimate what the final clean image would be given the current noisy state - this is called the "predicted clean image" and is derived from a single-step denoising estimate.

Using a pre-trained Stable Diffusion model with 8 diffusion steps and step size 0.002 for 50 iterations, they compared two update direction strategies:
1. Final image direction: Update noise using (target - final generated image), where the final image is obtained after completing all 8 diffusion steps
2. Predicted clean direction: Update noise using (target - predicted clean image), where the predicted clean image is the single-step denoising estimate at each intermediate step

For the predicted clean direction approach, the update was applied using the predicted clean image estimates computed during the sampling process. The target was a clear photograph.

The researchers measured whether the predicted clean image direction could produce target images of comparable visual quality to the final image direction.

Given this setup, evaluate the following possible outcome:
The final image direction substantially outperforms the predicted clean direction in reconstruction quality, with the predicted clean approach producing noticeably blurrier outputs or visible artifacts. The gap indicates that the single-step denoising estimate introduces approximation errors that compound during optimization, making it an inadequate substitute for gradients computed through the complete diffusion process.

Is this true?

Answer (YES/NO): NO